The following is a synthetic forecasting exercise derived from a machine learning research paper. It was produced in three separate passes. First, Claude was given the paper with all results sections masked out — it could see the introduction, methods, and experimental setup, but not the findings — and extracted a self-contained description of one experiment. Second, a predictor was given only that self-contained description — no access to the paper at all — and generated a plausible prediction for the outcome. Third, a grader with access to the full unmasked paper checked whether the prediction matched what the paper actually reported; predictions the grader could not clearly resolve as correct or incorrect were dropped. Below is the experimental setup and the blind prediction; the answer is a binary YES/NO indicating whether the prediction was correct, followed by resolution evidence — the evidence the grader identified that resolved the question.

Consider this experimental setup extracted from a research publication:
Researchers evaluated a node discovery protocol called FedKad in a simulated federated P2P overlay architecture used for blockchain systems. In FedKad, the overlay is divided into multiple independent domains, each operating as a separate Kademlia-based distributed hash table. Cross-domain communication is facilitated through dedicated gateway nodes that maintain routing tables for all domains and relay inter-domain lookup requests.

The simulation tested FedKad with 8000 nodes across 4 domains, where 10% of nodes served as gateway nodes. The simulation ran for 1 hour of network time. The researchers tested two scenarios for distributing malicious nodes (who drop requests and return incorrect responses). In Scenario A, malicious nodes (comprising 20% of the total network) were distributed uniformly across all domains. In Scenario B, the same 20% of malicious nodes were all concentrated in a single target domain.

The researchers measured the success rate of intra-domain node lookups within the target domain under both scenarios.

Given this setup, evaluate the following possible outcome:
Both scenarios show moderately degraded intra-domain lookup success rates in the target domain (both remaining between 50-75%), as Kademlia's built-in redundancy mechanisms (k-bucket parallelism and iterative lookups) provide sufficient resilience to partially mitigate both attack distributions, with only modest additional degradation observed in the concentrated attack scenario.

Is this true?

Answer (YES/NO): NO